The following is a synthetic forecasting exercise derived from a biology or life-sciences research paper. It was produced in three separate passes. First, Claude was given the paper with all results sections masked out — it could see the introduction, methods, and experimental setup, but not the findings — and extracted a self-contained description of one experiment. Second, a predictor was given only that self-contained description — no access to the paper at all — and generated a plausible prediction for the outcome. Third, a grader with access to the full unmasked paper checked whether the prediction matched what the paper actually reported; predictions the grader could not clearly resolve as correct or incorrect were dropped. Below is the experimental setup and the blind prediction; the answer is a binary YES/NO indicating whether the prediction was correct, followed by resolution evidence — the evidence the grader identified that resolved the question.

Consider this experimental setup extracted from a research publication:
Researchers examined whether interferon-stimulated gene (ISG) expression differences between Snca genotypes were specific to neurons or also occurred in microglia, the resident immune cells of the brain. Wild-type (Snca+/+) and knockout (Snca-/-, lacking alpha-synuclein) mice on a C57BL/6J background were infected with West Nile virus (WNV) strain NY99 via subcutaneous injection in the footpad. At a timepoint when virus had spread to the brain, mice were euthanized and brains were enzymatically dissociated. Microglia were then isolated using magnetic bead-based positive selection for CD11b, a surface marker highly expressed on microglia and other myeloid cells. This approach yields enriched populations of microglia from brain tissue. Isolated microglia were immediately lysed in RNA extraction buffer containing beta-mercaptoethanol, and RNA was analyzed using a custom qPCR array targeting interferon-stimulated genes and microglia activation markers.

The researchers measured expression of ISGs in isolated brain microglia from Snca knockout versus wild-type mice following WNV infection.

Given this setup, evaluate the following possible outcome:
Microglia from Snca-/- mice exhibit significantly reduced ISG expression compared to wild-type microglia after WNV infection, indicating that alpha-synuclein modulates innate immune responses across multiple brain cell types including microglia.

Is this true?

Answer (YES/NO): NO